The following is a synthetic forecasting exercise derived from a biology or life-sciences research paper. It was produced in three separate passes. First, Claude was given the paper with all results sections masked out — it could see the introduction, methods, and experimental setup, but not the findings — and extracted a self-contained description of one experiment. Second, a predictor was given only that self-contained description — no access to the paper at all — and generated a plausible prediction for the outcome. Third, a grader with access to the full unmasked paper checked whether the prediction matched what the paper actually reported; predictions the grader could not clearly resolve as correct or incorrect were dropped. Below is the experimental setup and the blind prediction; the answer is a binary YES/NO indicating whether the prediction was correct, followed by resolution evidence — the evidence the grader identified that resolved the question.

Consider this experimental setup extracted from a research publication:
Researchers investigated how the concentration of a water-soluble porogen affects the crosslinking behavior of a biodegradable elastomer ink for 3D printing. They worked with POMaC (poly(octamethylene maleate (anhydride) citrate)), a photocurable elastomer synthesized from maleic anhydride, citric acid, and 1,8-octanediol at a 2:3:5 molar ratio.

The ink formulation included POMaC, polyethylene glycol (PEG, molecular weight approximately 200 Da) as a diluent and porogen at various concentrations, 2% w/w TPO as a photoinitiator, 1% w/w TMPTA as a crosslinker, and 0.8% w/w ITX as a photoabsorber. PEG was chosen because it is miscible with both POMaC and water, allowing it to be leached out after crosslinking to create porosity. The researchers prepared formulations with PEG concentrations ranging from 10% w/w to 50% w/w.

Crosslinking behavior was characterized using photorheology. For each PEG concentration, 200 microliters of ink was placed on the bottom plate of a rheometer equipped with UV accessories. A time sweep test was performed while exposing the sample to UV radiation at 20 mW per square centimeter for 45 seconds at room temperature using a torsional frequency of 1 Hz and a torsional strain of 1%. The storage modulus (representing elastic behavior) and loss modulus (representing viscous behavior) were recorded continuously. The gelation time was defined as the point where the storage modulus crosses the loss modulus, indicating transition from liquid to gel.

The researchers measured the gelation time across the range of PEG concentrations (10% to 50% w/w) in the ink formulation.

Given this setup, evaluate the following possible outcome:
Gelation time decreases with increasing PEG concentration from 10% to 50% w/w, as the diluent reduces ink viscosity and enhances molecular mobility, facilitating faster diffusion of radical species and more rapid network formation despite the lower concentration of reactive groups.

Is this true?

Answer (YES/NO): YES